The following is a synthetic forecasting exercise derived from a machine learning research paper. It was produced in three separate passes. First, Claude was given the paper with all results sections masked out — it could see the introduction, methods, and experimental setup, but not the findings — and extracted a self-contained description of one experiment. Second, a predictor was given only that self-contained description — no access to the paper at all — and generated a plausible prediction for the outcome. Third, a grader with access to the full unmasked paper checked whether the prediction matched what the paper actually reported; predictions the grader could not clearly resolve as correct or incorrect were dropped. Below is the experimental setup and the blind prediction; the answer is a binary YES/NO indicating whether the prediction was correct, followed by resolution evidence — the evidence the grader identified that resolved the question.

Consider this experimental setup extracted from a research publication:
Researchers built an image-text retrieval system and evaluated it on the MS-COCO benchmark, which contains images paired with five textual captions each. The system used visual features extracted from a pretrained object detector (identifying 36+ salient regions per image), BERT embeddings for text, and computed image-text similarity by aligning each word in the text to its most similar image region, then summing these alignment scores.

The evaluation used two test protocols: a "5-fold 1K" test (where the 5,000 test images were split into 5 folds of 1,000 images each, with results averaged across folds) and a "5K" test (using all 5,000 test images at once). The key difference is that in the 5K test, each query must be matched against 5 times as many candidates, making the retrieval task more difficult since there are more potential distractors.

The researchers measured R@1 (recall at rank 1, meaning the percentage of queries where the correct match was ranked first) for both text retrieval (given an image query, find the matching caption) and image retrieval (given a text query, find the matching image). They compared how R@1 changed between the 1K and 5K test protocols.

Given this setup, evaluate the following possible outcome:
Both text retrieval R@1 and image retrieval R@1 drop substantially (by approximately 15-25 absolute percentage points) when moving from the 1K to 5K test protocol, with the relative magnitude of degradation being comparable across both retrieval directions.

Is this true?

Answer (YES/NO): YES